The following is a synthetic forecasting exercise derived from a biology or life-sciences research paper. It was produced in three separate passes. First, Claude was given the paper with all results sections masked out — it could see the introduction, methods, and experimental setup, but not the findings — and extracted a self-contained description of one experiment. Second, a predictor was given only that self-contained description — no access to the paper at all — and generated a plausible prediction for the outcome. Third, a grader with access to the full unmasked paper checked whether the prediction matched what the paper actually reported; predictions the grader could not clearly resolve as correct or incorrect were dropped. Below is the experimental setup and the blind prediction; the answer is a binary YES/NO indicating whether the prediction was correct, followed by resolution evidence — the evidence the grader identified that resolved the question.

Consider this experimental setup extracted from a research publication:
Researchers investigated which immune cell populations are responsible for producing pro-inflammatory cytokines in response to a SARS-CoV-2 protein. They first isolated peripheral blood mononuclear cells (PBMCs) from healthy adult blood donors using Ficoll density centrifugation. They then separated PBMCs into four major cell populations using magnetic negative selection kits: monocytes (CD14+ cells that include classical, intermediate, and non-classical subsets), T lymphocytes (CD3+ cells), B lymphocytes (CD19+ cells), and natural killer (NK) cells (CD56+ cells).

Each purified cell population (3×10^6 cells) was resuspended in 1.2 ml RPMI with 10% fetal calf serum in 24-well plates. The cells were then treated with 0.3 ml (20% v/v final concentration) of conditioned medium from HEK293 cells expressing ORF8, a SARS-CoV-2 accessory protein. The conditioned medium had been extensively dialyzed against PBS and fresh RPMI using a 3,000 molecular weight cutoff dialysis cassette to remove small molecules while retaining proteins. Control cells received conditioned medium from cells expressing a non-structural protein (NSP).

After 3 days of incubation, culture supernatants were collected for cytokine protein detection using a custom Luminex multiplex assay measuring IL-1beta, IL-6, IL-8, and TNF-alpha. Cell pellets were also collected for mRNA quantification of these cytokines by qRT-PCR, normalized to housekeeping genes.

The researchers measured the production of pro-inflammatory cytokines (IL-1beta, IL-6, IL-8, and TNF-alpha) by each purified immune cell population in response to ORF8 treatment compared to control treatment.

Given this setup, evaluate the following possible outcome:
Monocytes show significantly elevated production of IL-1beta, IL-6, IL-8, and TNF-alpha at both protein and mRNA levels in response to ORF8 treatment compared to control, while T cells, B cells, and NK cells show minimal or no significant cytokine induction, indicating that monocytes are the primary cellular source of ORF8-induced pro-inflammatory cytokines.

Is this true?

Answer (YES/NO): NO